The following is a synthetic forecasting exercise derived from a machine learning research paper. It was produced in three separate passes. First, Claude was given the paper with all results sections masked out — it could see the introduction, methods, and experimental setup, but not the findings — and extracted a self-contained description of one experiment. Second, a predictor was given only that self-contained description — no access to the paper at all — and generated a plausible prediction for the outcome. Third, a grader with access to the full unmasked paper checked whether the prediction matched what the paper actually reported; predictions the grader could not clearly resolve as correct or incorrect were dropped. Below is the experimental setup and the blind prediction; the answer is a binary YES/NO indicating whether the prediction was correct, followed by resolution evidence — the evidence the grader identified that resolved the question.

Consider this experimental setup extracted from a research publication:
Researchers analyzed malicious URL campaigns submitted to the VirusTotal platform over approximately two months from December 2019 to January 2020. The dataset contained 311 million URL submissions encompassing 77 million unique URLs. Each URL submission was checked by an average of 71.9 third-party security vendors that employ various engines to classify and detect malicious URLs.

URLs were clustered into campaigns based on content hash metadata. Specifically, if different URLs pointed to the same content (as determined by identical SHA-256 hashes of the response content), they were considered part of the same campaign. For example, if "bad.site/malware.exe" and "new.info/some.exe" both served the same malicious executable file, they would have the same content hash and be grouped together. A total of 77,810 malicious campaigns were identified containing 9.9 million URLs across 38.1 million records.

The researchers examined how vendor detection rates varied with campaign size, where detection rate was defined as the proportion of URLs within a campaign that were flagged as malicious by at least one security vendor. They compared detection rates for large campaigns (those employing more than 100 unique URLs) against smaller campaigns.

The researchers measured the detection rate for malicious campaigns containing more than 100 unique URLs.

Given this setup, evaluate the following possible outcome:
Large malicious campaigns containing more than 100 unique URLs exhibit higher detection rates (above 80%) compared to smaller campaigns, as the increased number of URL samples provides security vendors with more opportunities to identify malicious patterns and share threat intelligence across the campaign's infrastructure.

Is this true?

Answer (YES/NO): NO